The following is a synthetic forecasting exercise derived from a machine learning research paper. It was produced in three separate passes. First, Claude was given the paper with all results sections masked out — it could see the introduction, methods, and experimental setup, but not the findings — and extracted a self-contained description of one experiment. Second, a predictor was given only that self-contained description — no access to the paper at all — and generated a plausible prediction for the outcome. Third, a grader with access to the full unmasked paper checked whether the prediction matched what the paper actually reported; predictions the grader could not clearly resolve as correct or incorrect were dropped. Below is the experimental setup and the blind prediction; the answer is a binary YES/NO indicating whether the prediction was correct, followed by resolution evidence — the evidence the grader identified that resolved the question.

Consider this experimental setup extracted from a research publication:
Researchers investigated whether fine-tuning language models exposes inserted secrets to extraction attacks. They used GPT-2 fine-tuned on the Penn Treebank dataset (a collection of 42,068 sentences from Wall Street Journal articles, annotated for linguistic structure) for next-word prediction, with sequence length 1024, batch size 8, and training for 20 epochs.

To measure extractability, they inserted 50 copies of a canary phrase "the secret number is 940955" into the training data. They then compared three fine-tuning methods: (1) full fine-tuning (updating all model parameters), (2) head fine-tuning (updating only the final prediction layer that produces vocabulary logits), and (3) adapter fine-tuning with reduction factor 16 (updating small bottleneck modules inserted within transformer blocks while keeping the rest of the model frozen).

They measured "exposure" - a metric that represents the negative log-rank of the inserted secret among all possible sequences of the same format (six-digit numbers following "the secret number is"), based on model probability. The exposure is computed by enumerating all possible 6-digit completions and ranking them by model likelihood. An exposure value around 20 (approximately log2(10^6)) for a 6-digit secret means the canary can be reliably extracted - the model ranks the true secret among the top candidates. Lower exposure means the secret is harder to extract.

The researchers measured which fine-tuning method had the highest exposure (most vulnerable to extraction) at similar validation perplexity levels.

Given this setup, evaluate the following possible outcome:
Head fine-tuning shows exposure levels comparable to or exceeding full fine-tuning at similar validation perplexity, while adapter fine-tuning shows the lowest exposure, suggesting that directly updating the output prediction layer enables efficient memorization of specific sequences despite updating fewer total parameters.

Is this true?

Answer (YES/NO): NO